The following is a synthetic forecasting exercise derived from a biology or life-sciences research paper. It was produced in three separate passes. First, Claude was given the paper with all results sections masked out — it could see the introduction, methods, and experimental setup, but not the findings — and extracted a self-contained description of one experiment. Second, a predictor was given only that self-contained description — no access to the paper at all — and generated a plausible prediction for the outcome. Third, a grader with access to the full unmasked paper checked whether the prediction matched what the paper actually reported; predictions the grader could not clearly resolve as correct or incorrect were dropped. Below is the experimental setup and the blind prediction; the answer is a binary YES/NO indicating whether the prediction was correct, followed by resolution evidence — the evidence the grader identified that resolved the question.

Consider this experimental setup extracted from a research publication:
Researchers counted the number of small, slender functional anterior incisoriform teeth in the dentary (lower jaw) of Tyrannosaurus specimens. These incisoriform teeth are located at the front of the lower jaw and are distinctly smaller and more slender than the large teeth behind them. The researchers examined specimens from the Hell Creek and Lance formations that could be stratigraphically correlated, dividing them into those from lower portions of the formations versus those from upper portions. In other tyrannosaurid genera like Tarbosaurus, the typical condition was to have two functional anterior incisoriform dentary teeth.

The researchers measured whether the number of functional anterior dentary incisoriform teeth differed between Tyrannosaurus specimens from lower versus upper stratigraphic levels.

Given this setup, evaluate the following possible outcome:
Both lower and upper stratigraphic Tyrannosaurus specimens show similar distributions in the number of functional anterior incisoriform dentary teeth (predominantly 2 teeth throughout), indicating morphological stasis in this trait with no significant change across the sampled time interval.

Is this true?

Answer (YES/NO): NO